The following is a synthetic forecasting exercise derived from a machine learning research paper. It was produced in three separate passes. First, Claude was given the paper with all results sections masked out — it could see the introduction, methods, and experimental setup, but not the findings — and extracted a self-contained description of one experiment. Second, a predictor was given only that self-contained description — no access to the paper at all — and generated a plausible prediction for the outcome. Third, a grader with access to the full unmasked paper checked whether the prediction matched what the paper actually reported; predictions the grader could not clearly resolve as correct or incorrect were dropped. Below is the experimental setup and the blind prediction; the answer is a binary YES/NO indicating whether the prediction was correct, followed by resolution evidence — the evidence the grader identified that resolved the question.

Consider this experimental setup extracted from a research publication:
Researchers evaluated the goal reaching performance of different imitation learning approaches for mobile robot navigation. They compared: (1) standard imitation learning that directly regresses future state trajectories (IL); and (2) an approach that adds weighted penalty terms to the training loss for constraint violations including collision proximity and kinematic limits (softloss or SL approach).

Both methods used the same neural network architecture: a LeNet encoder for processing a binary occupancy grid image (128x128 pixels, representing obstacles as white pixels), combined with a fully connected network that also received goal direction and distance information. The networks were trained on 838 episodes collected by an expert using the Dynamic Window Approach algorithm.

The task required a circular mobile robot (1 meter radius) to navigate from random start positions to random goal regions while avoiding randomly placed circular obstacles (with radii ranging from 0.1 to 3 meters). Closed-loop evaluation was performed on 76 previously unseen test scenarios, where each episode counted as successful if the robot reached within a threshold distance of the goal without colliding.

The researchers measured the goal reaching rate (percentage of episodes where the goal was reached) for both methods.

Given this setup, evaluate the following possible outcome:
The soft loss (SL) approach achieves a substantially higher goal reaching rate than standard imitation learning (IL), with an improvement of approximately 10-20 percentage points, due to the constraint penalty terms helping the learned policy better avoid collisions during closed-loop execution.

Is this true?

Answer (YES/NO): NO